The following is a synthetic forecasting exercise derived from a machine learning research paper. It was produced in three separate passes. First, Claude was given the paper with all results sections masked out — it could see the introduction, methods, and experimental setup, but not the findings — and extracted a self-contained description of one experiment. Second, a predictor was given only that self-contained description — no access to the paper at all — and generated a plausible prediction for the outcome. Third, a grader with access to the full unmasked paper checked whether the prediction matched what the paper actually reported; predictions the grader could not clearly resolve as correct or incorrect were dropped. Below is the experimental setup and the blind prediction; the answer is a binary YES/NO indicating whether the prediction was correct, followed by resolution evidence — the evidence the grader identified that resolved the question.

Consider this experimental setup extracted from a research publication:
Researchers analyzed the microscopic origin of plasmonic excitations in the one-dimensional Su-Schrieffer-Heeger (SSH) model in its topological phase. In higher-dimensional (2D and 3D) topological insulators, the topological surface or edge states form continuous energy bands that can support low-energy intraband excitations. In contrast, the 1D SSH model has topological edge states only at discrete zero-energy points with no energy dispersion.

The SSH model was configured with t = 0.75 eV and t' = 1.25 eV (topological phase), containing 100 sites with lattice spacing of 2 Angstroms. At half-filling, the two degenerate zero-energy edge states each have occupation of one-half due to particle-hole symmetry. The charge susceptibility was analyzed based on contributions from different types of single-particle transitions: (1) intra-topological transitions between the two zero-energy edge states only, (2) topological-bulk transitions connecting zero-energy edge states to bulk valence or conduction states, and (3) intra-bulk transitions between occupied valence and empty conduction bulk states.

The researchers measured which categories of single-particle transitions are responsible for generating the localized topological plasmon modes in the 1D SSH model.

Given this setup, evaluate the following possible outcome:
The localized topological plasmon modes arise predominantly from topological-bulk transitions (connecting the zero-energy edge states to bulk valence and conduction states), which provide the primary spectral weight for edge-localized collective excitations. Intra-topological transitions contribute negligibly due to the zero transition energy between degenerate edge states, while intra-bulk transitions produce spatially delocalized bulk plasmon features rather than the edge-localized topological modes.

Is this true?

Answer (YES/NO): YES